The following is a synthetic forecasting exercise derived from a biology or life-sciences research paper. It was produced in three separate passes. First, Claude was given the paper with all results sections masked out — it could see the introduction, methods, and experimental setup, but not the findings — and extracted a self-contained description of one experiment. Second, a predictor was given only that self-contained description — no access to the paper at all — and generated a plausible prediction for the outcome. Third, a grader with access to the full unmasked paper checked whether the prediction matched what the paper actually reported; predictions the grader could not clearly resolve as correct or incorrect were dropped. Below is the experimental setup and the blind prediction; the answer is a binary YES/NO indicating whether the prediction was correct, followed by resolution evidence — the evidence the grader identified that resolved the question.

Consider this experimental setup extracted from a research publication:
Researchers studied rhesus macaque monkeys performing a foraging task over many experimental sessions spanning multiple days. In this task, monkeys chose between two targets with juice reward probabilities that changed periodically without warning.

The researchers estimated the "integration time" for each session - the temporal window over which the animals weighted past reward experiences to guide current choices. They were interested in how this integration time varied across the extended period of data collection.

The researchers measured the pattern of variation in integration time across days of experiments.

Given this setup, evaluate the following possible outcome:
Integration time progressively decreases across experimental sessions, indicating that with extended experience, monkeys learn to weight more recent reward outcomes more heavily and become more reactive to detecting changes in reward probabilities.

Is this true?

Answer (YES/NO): NO